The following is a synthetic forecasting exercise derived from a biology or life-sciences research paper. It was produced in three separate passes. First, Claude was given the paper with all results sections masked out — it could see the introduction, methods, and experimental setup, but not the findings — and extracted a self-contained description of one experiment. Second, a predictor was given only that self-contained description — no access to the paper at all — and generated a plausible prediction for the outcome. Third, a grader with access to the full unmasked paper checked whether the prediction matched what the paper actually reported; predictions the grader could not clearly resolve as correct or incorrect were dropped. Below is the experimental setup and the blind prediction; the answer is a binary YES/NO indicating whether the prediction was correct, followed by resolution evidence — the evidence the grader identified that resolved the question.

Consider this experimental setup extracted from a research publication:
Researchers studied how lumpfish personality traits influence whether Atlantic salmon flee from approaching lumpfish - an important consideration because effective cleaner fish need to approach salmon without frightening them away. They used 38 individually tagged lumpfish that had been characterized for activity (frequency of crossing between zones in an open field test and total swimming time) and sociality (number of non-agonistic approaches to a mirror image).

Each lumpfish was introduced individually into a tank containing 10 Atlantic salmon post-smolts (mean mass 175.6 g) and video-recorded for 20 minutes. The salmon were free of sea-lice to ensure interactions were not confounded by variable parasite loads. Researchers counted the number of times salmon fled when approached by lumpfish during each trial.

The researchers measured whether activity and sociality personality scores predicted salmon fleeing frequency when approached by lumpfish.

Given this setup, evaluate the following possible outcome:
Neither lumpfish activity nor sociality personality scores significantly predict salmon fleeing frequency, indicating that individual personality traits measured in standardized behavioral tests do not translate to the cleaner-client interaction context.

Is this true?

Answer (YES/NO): NO